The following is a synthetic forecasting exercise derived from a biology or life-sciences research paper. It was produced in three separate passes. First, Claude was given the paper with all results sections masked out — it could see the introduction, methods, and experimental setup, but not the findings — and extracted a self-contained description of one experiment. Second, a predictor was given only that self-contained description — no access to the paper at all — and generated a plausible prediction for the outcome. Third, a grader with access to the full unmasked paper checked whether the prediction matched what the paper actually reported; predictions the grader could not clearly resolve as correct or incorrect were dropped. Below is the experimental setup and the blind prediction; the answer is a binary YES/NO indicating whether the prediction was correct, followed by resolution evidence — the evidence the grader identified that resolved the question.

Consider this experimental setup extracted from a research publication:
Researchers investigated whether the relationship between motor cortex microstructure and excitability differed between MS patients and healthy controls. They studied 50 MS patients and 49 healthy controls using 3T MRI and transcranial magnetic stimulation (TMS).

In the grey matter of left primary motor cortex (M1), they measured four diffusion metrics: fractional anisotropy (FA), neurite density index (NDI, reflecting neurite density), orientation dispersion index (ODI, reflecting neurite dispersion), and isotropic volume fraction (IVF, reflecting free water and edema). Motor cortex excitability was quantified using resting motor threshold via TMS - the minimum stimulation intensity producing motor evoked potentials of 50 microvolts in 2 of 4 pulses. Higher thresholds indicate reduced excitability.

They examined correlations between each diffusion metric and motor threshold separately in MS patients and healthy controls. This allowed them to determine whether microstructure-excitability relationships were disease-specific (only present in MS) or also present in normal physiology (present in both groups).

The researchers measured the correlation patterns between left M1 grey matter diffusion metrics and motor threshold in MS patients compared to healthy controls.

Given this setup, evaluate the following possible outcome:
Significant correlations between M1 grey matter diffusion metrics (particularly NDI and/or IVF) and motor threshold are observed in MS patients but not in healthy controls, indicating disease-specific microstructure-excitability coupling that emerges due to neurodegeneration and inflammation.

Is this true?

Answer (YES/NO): NO